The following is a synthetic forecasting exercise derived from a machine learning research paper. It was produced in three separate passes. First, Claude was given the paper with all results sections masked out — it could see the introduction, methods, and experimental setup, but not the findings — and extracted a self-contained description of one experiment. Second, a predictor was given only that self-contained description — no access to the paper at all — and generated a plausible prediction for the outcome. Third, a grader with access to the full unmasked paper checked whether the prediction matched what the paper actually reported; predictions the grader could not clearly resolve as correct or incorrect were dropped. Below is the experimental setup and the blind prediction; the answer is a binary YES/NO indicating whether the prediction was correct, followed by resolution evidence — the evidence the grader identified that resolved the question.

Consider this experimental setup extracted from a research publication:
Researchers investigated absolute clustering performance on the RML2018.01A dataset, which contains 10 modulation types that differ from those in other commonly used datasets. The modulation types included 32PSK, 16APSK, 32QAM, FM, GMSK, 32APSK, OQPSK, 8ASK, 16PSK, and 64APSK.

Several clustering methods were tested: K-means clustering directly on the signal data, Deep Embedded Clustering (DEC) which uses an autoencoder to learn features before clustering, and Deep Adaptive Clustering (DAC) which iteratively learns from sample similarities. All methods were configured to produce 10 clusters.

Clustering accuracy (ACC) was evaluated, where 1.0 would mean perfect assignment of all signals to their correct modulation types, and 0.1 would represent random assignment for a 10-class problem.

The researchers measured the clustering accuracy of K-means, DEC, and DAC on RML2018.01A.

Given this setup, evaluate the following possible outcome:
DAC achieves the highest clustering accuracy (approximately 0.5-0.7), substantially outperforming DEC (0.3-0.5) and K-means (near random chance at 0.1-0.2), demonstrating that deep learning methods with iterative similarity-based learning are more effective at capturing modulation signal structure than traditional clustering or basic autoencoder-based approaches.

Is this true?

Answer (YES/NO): NO